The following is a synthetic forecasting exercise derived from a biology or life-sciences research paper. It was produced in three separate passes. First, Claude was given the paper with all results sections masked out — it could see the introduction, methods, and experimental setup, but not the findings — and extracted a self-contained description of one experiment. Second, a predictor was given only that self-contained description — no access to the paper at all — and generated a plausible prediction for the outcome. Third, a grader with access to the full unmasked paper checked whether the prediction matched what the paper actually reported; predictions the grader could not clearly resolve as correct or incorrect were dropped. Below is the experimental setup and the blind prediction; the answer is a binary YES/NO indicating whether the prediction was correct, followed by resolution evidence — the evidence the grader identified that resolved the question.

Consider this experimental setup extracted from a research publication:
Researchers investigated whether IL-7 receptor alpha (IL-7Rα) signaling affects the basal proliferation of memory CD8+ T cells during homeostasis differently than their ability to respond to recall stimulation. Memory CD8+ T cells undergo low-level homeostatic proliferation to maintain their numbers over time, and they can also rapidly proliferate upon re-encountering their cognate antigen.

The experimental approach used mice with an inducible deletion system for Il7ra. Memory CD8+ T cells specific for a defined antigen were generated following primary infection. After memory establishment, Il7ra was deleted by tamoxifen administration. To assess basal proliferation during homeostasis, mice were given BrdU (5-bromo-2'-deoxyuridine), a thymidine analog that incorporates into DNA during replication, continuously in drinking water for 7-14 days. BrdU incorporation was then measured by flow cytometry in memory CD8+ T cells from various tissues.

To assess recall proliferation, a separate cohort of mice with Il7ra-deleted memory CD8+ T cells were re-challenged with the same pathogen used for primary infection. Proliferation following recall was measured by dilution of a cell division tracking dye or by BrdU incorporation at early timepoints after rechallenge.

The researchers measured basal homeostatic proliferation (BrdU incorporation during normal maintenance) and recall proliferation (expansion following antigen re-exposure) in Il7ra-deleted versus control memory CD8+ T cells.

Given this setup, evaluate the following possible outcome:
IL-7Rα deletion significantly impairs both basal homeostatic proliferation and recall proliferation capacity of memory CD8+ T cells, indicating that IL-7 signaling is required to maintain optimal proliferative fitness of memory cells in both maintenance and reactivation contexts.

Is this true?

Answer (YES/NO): NO